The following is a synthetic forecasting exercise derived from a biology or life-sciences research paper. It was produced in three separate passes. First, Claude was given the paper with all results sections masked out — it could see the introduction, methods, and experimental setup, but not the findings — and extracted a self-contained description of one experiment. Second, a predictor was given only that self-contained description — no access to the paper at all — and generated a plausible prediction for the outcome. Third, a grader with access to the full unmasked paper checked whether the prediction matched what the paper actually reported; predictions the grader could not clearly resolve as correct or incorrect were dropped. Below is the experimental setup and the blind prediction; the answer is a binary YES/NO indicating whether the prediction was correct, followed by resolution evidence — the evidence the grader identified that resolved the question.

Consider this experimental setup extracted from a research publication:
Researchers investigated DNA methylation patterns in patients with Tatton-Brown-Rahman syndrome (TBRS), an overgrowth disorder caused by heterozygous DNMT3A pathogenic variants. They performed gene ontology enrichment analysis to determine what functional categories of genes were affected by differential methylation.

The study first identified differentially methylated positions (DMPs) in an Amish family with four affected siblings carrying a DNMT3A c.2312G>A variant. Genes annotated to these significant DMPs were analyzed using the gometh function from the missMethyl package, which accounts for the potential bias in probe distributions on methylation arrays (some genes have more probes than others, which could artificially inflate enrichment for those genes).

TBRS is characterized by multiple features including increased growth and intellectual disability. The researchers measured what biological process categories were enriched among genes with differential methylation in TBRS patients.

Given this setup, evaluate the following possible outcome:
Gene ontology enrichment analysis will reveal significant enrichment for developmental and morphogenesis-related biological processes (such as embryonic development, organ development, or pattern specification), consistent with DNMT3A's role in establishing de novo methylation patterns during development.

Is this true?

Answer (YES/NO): YES